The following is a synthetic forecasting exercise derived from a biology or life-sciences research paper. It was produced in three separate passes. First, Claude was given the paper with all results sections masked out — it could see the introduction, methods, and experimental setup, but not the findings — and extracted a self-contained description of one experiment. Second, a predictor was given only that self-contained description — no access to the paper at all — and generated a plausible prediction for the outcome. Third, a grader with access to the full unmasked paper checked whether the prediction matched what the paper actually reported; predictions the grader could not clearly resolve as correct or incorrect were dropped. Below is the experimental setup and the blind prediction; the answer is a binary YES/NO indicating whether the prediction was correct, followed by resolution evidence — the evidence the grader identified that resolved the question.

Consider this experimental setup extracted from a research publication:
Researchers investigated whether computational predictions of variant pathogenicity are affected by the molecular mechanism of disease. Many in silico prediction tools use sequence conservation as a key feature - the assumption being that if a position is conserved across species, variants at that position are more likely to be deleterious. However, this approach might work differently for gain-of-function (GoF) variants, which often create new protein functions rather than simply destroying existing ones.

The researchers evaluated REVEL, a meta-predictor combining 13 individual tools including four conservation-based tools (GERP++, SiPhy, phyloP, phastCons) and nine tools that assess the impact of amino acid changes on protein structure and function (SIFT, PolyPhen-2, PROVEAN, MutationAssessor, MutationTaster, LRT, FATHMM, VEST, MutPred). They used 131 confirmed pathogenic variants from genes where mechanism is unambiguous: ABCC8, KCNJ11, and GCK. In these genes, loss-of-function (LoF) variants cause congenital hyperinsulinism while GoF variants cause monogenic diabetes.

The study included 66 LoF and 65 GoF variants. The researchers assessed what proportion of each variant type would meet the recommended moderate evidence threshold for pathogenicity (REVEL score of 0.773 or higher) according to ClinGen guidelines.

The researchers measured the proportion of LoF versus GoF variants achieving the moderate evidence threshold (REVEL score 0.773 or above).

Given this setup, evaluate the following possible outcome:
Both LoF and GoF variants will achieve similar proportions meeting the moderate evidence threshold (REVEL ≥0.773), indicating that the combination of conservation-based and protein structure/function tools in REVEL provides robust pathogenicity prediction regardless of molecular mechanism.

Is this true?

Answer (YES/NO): NO